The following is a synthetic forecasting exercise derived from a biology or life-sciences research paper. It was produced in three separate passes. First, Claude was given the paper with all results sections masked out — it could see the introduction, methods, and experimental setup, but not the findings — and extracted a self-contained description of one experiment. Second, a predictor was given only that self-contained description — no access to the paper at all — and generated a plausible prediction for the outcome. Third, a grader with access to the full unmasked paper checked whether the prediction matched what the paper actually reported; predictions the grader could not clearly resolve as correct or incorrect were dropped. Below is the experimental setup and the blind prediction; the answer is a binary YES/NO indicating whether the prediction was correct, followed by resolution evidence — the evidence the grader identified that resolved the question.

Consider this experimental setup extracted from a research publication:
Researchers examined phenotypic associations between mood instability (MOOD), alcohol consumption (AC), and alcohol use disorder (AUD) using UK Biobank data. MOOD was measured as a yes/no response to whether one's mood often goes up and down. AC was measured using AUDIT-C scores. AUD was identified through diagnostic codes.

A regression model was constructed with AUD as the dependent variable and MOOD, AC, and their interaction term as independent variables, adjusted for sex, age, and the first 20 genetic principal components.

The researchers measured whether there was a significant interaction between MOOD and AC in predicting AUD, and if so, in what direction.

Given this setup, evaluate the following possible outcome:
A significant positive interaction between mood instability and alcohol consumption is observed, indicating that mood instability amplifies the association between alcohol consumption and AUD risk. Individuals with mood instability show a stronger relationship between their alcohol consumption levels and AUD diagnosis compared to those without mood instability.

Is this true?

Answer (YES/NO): NO